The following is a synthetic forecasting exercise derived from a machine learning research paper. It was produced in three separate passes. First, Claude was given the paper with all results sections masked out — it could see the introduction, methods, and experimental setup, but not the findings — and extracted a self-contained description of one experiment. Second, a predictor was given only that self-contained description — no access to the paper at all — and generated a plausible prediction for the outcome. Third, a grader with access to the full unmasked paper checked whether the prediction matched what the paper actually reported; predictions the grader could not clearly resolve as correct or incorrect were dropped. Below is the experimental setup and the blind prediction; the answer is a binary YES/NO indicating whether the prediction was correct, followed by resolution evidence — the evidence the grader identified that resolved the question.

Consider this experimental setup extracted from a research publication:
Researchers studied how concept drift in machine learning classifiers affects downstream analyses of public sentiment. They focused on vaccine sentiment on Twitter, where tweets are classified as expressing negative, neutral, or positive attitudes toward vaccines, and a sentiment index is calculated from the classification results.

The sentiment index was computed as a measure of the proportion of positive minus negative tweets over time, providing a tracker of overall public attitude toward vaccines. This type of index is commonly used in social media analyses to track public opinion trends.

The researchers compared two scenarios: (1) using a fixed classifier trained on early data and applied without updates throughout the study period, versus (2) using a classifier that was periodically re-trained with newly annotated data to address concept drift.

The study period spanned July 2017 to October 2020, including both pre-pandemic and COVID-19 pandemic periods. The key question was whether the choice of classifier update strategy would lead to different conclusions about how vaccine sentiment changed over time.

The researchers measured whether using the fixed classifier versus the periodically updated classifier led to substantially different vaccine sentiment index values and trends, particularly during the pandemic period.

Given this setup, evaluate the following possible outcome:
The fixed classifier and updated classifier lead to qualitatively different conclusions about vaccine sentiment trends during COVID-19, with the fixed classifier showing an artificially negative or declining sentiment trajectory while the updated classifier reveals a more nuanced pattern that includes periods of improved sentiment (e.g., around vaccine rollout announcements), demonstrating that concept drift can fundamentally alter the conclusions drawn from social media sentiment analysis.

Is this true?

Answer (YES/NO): NO